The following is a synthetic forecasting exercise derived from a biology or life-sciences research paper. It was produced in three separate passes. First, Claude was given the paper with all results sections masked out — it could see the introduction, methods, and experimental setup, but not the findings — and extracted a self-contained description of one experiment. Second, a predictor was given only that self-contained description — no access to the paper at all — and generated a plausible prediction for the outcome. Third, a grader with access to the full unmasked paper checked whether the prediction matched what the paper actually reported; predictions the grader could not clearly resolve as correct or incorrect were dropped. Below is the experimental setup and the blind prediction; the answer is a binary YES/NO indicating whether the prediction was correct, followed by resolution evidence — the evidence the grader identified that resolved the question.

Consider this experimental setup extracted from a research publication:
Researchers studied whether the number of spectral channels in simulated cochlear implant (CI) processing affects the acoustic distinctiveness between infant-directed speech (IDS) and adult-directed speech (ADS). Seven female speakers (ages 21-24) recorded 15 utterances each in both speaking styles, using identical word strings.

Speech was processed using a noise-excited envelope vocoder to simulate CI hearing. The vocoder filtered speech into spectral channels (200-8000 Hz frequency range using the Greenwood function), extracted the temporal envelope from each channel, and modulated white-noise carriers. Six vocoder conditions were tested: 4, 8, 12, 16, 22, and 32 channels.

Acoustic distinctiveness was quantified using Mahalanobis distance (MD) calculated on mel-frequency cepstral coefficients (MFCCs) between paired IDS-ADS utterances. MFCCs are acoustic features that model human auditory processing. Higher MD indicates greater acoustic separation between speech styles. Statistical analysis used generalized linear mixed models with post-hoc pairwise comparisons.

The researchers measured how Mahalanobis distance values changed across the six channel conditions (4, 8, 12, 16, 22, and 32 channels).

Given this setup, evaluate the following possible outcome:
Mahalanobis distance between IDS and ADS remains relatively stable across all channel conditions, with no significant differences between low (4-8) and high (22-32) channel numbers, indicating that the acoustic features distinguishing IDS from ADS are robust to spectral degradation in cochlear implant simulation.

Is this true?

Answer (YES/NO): NO